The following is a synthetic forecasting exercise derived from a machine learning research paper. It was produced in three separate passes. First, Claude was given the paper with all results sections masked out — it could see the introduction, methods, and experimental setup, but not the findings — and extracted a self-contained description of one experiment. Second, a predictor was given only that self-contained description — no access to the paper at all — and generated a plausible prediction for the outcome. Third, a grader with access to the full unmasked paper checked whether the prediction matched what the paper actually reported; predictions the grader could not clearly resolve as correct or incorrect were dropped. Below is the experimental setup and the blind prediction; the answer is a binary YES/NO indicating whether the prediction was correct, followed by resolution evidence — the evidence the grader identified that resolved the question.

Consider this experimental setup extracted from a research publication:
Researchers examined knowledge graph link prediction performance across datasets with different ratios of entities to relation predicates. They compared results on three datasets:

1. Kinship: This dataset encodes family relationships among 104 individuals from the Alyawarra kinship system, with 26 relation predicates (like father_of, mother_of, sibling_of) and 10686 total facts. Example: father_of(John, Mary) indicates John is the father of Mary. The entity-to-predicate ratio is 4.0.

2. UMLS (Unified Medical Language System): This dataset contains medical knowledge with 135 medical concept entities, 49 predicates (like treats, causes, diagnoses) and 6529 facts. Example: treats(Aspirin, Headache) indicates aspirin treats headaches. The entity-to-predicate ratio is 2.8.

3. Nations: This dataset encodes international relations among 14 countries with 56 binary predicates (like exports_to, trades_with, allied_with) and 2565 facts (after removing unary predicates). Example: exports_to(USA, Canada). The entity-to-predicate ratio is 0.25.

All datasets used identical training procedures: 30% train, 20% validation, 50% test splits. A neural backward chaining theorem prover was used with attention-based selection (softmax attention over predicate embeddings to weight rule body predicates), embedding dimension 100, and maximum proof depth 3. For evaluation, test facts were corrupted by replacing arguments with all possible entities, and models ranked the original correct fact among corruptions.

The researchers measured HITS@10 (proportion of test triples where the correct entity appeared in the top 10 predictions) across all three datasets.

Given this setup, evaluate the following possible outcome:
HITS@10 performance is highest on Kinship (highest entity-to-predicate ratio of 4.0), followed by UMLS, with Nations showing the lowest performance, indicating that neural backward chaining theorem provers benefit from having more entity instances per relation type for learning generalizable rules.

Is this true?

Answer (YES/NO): NO